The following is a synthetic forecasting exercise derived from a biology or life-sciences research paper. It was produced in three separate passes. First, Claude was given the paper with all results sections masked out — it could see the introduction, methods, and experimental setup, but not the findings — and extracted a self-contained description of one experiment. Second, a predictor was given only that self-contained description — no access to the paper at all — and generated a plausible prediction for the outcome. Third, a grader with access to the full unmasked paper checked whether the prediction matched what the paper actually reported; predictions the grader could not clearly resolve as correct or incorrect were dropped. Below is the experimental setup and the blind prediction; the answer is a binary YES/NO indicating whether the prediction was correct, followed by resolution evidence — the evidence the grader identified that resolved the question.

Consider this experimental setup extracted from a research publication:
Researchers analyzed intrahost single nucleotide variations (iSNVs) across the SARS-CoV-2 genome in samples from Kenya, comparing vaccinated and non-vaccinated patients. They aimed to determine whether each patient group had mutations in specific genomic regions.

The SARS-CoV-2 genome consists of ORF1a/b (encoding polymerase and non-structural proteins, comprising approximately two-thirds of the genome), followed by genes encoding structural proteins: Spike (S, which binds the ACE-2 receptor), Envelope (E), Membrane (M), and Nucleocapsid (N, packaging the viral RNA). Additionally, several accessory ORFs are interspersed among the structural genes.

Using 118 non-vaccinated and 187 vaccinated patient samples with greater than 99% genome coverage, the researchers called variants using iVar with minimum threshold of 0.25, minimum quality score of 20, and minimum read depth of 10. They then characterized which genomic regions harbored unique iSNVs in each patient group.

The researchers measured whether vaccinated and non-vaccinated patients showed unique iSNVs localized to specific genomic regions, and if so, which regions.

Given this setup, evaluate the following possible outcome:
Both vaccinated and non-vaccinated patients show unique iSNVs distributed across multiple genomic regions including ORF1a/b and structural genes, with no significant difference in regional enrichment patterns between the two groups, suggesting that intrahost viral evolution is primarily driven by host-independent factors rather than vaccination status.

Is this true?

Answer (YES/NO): NO